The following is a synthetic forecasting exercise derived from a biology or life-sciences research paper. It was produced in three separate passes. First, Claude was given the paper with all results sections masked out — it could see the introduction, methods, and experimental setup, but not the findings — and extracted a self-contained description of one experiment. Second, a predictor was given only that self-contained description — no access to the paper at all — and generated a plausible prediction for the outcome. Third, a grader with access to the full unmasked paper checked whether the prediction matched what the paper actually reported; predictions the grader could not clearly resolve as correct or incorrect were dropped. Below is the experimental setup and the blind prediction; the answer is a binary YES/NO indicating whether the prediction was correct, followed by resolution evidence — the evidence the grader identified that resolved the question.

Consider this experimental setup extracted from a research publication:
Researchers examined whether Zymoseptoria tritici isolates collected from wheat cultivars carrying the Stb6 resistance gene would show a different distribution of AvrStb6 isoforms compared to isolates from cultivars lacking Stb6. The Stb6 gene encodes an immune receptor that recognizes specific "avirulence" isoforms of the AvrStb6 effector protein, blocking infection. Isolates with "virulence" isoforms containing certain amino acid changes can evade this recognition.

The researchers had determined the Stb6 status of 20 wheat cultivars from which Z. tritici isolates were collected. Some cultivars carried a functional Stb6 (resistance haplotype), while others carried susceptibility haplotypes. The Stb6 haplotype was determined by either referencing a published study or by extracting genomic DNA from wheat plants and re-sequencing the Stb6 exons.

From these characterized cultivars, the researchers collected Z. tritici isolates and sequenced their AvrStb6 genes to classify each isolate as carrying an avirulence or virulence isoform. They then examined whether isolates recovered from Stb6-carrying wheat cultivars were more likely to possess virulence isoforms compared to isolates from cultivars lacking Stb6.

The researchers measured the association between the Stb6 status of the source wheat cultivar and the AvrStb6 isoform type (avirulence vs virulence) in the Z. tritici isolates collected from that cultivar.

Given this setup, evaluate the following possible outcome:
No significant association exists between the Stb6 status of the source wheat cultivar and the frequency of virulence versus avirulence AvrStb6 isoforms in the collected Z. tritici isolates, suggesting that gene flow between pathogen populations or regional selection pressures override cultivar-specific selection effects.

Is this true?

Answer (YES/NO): YES